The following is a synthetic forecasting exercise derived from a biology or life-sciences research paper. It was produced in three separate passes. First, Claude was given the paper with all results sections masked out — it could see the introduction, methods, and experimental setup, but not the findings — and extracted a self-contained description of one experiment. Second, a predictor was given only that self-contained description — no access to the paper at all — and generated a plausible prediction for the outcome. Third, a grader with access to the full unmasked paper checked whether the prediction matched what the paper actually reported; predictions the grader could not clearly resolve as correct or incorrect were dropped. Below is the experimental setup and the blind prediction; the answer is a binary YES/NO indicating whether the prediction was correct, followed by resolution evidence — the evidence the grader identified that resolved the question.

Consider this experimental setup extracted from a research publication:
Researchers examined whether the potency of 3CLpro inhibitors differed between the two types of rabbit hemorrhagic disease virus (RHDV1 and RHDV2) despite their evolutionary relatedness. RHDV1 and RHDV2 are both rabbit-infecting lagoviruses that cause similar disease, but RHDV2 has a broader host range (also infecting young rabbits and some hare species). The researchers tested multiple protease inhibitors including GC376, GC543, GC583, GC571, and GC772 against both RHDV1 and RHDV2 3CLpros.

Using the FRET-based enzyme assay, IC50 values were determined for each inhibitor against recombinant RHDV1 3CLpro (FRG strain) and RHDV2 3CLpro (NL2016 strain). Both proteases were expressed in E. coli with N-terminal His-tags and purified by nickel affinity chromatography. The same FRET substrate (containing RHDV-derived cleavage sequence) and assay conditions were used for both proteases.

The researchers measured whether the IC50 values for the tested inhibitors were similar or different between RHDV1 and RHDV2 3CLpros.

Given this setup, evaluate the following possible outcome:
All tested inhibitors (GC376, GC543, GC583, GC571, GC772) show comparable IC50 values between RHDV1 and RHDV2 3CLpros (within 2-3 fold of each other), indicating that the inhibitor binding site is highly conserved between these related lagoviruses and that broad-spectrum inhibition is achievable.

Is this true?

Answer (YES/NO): YES